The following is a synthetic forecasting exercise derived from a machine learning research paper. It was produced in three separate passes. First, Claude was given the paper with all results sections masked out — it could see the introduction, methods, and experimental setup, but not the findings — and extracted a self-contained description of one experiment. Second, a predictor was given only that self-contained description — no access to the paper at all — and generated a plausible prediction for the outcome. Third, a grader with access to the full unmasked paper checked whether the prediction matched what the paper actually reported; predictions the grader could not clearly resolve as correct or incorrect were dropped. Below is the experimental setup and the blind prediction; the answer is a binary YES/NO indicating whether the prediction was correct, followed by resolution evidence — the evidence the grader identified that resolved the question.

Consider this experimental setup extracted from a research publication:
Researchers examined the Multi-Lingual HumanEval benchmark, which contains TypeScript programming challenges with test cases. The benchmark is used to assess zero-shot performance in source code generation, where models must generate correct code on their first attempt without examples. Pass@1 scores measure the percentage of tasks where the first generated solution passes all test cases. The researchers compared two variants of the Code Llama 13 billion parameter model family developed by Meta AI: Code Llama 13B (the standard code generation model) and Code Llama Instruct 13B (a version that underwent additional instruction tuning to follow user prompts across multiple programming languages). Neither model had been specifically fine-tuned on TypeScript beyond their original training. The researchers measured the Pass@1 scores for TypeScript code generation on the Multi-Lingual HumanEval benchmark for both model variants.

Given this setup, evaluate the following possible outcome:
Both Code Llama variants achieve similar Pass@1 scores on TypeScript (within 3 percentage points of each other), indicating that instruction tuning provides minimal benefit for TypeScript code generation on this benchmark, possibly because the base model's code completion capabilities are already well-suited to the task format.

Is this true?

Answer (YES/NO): NO